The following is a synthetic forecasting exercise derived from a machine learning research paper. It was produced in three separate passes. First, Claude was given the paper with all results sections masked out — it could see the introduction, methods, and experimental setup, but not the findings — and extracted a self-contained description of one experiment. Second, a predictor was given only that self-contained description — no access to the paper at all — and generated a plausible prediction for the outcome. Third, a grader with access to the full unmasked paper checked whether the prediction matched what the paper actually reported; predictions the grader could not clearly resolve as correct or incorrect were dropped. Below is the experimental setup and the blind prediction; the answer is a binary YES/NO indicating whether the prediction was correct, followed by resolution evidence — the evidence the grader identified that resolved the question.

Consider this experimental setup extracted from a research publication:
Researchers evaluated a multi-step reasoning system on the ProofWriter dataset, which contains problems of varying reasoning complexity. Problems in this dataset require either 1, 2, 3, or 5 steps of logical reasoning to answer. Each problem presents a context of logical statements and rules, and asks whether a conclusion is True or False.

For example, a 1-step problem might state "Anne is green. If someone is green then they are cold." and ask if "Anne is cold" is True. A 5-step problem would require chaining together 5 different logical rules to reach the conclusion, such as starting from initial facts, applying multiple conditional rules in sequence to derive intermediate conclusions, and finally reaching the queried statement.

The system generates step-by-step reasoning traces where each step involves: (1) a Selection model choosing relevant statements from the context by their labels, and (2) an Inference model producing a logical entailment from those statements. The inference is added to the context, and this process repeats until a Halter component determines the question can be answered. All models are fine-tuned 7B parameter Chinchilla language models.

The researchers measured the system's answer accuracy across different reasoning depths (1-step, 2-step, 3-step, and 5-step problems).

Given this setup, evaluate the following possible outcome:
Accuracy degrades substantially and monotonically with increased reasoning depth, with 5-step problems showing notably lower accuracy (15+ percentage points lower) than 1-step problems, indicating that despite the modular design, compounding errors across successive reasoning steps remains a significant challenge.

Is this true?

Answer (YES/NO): YES